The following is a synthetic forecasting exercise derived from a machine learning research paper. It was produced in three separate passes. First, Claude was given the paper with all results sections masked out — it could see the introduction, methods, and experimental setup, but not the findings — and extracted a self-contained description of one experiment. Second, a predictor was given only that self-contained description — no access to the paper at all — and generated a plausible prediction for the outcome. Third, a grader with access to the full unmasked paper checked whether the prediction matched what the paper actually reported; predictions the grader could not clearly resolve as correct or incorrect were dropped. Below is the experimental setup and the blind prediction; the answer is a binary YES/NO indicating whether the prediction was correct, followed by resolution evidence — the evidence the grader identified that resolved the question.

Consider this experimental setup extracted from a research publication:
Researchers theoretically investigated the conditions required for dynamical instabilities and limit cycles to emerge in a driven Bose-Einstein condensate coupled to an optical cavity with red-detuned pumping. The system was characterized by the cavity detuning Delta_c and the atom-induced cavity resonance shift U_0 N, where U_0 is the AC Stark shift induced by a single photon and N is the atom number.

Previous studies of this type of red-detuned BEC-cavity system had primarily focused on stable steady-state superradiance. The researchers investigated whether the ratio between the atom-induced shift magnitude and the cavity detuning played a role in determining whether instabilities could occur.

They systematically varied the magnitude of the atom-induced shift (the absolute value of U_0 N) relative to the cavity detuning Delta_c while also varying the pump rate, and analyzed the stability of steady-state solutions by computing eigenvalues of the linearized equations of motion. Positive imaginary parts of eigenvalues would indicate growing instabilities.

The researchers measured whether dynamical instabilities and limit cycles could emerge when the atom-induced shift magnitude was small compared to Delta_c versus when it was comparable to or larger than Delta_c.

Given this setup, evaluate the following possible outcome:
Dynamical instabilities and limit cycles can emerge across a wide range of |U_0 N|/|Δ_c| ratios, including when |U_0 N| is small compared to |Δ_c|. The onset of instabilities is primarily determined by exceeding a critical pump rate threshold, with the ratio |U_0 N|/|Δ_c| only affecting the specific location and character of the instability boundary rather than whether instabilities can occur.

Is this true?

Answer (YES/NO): NO